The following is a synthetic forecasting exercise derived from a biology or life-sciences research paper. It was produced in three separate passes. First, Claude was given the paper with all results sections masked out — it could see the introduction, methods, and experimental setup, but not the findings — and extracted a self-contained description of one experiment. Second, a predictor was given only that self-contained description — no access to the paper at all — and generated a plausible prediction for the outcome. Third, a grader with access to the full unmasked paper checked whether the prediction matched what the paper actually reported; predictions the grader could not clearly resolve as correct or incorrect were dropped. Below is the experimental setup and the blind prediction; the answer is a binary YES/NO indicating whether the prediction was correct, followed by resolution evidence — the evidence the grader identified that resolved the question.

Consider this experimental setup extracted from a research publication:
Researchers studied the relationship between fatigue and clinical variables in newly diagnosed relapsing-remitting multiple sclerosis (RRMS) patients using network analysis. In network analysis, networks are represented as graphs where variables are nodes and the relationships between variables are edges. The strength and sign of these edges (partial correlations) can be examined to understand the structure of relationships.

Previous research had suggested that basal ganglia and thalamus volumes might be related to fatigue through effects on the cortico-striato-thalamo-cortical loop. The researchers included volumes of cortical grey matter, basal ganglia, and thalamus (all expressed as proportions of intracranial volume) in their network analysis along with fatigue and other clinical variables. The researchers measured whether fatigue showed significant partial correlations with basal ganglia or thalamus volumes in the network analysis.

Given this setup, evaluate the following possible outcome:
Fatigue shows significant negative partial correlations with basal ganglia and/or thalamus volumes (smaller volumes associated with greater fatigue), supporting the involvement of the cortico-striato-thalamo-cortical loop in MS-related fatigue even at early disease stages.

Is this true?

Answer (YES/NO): NO